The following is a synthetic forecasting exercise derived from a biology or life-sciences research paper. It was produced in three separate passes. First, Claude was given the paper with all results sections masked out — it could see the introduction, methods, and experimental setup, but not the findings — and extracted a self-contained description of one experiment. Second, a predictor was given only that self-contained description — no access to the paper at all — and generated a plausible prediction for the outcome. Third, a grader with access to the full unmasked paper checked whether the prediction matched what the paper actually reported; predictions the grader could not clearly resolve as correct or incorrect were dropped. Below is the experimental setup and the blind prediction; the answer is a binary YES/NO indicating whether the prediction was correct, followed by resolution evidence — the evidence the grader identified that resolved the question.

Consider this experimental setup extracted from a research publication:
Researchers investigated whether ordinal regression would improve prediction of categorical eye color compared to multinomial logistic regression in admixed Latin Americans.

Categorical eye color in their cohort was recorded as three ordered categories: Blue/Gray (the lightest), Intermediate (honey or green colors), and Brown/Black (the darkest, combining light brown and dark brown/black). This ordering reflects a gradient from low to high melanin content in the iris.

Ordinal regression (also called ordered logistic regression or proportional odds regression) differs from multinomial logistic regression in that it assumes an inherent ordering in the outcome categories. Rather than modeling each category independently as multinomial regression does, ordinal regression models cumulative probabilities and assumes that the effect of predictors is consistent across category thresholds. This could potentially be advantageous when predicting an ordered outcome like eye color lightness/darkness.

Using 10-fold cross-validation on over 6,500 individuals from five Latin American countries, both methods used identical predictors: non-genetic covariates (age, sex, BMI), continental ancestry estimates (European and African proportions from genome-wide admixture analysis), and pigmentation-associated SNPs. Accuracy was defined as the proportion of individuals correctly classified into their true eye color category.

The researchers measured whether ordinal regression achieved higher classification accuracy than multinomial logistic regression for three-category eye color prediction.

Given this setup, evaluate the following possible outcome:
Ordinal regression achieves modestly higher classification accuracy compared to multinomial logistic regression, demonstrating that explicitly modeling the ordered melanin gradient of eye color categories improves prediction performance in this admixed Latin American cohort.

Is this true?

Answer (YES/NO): NO